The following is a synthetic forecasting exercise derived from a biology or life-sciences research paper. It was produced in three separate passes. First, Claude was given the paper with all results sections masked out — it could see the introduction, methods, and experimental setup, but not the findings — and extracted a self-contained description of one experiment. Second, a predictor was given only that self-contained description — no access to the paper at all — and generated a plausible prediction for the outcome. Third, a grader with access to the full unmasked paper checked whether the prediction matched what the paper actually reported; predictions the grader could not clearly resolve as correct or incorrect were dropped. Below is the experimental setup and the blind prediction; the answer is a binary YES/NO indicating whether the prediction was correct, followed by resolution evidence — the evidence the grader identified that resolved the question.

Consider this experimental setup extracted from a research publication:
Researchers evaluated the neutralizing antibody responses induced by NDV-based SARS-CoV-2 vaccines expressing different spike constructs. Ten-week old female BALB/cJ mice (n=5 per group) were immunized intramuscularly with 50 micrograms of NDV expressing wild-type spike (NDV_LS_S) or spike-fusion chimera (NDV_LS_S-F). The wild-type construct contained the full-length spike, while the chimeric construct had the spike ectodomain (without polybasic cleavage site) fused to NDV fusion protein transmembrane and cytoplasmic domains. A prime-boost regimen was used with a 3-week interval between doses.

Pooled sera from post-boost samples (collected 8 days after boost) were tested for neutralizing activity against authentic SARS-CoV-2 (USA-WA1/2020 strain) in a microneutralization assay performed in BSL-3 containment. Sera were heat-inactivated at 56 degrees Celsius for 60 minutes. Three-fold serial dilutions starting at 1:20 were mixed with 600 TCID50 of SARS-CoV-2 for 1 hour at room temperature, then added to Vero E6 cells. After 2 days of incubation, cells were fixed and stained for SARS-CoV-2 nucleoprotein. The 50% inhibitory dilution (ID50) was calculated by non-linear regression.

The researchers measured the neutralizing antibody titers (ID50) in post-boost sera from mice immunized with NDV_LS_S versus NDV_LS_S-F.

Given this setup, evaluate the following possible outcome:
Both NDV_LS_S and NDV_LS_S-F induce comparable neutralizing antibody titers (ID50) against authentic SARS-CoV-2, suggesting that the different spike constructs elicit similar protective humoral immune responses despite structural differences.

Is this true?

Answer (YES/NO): YES